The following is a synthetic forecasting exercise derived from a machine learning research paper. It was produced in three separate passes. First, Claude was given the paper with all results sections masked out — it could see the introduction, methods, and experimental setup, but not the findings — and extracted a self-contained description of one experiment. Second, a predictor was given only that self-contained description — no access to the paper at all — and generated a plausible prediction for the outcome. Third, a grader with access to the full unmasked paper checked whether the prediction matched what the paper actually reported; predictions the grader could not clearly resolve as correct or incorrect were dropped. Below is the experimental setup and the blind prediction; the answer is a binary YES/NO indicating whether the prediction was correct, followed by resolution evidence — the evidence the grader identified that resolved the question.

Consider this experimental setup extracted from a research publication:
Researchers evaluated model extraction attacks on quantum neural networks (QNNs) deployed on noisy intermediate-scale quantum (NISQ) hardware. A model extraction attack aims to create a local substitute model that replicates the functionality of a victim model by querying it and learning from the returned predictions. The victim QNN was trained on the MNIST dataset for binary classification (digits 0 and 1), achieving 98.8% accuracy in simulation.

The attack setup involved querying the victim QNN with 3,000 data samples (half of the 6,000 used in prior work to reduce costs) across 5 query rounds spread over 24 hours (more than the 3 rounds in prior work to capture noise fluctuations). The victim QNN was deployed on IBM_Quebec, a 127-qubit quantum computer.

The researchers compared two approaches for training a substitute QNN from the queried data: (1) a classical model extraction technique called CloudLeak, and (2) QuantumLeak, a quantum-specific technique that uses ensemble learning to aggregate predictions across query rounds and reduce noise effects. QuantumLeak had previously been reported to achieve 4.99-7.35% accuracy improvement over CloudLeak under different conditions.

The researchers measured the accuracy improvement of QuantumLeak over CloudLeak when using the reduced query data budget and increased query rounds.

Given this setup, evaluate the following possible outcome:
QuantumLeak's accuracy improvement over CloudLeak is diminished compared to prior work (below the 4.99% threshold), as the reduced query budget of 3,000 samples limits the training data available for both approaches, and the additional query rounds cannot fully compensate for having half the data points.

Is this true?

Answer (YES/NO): YES